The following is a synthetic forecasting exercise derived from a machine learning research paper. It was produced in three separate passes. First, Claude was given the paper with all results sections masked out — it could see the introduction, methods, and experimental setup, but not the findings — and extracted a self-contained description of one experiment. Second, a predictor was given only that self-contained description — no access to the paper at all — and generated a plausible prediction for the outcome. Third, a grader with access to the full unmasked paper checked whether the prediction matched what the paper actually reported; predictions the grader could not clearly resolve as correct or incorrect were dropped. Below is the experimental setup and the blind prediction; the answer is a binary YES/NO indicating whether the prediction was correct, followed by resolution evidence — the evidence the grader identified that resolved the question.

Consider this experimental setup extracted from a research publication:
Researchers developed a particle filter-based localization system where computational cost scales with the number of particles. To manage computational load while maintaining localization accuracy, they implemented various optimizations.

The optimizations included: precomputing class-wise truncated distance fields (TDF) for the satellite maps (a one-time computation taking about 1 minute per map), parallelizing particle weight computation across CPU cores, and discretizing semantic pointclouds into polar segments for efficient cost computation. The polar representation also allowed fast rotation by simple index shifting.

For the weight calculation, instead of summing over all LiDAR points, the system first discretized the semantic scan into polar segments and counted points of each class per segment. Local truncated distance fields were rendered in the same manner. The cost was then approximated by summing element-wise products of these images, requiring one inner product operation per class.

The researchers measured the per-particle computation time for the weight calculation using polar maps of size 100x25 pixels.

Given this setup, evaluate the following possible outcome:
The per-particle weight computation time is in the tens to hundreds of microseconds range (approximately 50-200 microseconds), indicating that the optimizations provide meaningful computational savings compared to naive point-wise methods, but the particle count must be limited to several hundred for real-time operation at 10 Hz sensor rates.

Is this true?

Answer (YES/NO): NO